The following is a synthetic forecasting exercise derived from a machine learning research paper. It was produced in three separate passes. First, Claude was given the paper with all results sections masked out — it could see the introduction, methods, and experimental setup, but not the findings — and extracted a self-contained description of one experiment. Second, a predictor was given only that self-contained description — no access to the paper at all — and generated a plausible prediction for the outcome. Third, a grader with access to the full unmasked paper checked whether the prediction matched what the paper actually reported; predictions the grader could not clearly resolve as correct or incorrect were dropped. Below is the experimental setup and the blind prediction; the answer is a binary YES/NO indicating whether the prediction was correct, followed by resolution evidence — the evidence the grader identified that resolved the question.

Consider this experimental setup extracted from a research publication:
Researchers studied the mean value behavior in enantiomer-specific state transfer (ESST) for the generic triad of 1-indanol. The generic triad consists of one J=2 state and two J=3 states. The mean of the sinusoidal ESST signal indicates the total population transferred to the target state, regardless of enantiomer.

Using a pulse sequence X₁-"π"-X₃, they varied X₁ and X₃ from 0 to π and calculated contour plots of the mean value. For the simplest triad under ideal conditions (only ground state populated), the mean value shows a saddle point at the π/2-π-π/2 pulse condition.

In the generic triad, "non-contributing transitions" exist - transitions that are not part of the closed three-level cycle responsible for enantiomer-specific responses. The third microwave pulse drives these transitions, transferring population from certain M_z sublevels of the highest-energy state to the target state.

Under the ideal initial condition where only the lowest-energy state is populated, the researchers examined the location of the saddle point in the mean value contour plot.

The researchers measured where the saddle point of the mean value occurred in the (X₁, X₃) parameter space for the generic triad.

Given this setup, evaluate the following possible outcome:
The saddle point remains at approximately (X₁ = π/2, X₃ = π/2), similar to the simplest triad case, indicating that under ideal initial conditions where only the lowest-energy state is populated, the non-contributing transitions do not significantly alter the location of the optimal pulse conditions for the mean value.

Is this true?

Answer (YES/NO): NO